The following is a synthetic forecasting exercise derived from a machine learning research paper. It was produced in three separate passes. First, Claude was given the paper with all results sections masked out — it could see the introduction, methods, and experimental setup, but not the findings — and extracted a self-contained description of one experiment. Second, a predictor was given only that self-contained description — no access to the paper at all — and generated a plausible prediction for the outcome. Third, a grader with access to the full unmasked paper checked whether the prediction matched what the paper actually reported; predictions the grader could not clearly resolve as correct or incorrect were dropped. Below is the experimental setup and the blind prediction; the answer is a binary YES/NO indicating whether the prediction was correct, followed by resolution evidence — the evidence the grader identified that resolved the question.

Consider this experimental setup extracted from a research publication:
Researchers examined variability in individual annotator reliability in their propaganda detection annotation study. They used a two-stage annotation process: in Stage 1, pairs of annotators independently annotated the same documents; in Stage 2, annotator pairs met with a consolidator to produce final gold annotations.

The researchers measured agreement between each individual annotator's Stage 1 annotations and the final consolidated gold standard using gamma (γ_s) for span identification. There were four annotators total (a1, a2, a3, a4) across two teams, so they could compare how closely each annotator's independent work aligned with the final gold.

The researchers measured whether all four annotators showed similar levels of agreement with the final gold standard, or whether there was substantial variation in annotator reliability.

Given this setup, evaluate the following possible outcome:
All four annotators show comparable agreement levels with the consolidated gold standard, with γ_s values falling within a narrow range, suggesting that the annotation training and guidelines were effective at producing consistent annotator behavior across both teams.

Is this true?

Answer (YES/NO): NO